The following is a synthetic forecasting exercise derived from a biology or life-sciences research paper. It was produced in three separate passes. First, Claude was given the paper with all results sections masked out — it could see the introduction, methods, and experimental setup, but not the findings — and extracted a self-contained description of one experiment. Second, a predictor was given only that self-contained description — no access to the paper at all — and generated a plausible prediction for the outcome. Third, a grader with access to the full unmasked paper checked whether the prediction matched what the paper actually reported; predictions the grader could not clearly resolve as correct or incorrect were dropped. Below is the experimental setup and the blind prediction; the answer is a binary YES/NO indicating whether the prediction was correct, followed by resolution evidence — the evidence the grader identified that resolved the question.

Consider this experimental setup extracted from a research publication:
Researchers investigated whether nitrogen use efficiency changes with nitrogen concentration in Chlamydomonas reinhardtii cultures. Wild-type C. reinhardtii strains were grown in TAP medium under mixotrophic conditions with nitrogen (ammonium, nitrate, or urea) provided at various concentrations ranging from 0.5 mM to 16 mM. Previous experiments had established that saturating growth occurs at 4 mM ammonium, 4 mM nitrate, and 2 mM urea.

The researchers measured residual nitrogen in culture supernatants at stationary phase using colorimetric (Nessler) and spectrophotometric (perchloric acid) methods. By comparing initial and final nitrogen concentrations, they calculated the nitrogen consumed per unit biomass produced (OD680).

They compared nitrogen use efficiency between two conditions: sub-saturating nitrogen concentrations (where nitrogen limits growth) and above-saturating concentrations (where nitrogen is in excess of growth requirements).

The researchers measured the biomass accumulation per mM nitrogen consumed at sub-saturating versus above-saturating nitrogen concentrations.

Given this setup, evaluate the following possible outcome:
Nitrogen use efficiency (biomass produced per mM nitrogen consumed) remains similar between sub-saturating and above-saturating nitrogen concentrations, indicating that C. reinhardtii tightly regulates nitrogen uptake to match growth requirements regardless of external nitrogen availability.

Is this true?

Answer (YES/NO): NO